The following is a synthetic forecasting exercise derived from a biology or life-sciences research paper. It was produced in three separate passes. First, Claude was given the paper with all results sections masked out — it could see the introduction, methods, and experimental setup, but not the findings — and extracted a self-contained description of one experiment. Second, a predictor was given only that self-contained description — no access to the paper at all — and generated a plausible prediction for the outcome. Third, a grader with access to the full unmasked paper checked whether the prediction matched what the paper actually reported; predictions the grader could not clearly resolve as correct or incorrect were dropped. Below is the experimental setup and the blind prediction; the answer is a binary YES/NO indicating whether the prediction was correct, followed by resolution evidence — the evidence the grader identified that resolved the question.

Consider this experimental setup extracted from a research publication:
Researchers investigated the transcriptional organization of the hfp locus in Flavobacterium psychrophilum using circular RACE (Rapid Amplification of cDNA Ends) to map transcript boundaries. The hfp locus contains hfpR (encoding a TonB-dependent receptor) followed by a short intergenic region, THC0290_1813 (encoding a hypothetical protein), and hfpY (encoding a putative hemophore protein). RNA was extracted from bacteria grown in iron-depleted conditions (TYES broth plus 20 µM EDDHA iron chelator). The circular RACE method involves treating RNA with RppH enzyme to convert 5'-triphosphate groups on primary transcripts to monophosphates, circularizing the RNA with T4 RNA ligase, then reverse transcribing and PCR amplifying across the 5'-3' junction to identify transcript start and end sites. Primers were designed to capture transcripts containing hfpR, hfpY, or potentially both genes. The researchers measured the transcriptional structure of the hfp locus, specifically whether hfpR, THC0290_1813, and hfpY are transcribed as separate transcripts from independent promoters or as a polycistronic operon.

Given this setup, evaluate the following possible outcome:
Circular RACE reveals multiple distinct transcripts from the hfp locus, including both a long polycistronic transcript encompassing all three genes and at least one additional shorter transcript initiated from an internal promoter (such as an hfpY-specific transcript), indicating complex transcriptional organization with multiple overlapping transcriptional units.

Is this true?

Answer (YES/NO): NO